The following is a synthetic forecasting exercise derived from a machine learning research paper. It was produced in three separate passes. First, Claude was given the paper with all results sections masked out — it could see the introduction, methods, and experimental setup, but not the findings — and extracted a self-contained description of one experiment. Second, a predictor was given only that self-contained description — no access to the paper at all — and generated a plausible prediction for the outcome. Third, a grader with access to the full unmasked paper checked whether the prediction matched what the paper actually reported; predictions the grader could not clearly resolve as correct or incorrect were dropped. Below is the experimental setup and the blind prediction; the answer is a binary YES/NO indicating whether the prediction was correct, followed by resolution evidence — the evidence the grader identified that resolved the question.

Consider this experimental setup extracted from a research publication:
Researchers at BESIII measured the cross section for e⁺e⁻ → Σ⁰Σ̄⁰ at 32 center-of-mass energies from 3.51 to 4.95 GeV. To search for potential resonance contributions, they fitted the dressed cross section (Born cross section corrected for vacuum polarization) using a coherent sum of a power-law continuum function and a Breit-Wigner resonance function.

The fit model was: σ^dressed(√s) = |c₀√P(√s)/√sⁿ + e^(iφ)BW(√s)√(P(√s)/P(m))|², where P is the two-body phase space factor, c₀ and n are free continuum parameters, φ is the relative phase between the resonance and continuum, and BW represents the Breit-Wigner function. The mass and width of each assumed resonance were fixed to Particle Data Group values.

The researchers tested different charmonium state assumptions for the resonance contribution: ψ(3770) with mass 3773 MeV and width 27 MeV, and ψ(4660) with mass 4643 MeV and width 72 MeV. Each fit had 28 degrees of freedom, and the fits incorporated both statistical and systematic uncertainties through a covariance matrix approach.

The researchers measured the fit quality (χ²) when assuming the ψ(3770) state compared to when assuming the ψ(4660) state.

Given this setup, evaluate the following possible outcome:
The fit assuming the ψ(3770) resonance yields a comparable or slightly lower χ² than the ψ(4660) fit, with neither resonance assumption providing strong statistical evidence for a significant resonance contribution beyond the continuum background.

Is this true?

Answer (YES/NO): YES